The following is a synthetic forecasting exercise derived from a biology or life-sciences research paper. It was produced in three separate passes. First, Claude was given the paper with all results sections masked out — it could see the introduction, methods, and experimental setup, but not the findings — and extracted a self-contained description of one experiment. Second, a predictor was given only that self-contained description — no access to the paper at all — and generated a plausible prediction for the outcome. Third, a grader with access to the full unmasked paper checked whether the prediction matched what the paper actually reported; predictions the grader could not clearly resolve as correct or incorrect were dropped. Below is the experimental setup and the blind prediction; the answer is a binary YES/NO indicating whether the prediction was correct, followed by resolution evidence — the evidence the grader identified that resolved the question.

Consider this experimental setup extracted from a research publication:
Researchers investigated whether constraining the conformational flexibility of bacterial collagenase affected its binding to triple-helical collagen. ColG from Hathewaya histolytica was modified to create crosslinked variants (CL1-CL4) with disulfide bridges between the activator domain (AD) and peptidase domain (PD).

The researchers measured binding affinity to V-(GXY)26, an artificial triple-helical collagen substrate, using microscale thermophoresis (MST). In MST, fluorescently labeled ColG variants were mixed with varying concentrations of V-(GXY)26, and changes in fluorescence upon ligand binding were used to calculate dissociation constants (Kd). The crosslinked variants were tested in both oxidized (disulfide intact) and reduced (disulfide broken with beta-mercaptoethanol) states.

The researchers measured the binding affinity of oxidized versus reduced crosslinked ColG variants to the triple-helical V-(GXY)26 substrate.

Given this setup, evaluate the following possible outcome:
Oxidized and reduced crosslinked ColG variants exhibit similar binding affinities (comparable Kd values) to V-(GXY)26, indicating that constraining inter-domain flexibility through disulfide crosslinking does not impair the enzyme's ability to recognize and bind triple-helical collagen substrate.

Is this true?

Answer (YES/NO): NO